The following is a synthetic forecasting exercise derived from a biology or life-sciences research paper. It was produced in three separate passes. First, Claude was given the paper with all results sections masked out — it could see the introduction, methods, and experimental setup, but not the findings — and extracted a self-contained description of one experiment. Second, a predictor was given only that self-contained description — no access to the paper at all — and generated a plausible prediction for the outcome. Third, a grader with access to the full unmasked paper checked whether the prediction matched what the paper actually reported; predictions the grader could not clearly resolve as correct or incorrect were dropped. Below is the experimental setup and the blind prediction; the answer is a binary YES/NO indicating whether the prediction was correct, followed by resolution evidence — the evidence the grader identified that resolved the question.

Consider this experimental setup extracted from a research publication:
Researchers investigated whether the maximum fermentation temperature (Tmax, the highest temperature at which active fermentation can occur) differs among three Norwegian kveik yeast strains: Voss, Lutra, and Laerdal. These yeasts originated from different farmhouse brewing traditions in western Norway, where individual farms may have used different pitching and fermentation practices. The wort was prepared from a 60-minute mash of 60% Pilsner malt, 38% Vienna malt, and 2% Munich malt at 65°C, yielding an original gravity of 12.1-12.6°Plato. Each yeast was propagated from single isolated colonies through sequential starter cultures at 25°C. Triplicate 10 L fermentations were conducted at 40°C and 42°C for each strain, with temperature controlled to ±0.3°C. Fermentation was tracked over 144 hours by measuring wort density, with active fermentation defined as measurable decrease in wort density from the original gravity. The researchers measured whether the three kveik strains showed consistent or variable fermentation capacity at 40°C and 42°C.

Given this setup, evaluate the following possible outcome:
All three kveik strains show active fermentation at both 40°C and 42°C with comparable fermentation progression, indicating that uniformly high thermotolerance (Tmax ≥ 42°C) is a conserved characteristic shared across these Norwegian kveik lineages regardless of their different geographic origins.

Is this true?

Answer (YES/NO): NO